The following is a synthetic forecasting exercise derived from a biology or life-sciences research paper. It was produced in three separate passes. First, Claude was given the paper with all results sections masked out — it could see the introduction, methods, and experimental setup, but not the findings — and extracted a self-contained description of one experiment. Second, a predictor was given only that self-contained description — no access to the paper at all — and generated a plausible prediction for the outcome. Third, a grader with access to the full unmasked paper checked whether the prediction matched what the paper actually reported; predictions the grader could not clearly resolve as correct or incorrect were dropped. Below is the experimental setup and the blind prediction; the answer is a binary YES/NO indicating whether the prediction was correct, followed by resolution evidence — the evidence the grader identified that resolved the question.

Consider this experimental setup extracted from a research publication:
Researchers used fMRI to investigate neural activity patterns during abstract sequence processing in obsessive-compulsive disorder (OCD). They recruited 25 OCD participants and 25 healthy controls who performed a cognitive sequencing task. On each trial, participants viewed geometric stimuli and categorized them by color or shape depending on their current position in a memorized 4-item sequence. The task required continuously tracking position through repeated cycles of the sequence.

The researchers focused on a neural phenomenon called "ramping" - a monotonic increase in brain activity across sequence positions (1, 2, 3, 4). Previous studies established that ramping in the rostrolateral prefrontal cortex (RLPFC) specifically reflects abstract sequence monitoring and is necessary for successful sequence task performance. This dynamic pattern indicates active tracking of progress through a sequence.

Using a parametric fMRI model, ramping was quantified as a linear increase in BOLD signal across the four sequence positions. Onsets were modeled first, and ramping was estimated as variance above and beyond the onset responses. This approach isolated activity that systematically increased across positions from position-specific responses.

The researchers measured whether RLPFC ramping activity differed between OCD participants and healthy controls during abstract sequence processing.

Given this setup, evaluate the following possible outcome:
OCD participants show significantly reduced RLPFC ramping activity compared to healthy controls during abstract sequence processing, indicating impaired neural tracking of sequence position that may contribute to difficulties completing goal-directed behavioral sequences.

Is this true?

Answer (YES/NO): NO